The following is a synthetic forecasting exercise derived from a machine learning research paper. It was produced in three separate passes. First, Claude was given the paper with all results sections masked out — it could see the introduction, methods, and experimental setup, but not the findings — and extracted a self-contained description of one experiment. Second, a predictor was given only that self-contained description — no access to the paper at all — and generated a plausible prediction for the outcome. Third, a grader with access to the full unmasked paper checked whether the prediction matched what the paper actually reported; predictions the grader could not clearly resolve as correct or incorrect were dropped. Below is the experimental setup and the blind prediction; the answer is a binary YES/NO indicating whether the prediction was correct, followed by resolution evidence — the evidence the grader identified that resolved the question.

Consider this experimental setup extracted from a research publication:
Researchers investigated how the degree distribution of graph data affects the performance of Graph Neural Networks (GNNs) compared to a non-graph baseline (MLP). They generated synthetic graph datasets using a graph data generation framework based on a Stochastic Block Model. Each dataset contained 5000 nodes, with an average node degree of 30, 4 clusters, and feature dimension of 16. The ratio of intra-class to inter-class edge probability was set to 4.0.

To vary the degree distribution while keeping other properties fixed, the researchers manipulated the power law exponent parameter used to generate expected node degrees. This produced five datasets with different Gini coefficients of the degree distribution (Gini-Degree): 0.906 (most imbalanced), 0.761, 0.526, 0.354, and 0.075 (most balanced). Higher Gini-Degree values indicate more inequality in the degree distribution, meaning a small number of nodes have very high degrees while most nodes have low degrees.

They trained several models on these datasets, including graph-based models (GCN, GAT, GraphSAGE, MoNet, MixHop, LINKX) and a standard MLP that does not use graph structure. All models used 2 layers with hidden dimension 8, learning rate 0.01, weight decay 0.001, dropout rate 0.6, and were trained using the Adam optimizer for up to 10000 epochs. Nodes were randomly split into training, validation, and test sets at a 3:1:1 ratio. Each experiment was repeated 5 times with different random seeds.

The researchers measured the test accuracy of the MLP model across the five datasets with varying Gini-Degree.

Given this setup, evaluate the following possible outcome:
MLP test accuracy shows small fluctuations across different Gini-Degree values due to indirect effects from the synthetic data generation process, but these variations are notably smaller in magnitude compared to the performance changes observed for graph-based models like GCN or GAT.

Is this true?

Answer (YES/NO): NO